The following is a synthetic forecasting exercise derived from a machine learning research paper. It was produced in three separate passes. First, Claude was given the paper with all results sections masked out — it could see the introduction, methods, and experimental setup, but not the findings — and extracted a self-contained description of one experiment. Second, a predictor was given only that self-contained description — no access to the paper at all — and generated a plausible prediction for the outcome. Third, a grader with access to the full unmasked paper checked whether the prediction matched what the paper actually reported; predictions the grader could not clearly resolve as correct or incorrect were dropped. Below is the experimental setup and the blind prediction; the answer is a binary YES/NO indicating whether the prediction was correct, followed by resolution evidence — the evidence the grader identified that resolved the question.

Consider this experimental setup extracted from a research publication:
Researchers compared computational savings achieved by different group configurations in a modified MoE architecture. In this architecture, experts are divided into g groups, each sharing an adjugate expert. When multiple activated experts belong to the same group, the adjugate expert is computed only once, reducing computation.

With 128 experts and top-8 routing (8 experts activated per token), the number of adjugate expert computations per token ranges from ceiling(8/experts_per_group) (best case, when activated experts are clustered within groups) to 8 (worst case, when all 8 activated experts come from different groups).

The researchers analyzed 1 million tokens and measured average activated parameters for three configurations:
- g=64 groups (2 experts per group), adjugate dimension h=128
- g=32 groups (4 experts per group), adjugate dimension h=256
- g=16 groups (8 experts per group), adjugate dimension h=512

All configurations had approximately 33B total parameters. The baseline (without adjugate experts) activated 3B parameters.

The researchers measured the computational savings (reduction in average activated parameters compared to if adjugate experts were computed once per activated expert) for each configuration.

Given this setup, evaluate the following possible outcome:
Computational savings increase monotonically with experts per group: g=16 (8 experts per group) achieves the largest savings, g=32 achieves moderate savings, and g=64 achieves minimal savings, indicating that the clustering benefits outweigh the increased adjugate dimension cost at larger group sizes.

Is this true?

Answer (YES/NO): YES